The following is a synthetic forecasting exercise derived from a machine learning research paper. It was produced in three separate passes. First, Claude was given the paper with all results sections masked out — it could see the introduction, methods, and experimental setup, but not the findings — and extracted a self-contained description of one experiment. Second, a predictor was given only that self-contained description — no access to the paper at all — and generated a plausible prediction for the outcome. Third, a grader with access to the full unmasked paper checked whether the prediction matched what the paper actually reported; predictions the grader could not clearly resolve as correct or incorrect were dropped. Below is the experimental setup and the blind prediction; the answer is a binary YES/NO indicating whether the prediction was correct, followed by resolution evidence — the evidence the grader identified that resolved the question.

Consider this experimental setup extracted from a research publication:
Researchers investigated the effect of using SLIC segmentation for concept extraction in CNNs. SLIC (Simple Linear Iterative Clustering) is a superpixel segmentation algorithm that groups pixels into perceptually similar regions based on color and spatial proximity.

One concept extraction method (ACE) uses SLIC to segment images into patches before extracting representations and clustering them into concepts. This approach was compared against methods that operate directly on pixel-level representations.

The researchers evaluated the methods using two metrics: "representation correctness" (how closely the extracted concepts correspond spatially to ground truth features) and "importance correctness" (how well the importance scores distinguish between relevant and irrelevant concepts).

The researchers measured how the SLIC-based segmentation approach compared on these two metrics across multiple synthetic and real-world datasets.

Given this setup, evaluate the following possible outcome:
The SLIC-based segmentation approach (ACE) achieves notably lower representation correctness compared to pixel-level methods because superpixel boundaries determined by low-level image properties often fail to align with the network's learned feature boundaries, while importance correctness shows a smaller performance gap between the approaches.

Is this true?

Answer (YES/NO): NO